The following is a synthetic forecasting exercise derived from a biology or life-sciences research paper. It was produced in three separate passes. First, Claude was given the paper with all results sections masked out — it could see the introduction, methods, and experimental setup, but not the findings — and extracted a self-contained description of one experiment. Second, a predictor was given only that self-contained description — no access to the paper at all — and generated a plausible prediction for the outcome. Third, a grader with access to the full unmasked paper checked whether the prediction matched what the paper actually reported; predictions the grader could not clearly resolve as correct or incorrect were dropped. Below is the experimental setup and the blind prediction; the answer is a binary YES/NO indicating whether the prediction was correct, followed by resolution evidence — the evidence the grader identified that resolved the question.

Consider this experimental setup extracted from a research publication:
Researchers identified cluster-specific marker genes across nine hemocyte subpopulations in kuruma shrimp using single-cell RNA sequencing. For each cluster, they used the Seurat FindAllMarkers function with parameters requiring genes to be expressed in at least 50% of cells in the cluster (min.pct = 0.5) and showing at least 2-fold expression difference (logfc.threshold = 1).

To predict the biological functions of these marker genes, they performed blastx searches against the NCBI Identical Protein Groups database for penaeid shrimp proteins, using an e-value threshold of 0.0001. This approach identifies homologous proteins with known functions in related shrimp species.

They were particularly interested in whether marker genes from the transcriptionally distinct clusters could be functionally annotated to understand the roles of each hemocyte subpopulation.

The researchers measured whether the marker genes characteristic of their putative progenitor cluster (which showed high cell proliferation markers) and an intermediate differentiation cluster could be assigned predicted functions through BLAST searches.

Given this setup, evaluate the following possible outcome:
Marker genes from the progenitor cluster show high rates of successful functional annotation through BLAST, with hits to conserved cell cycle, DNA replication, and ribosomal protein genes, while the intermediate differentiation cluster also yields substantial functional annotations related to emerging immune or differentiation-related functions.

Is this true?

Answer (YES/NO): NO